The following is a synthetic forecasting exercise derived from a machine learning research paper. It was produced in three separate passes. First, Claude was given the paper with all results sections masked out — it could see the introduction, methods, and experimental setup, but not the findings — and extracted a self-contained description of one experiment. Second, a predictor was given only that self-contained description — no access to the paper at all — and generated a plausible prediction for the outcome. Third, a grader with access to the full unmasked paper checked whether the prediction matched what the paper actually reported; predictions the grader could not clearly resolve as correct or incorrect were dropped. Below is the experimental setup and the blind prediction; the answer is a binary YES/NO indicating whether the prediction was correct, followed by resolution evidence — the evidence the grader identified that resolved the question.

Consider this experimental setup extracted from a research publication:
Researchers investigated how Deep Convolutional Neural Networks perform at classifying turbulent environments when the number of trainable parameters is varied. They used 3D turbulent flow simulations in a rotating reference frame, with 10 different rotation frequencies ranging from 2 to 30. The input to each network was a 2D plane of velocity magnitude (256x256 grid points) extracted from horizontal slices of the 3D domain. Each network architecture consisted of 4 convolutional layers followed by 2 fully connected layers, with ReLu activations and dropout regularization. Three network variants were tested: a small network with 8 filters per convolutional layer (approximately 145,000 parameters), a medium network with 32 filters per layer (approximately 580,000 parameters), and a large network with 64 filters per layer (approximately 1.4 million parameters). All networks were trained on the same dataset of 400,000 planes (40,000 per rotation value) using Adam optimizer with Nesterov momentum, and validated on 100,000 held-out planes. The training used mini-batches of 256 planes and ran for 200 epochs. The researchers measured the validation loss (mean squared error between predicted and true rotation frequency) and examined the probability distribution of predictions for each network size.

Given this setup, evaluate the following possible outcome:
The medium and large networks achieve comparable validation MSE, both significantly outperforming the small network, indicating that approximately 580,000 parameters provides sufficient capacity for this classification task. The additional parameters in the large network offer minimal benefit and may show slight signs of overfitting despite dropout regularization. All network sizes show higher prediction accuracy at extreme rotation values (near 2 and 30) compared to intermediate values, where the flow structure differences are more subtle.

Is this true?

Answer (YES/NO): NO